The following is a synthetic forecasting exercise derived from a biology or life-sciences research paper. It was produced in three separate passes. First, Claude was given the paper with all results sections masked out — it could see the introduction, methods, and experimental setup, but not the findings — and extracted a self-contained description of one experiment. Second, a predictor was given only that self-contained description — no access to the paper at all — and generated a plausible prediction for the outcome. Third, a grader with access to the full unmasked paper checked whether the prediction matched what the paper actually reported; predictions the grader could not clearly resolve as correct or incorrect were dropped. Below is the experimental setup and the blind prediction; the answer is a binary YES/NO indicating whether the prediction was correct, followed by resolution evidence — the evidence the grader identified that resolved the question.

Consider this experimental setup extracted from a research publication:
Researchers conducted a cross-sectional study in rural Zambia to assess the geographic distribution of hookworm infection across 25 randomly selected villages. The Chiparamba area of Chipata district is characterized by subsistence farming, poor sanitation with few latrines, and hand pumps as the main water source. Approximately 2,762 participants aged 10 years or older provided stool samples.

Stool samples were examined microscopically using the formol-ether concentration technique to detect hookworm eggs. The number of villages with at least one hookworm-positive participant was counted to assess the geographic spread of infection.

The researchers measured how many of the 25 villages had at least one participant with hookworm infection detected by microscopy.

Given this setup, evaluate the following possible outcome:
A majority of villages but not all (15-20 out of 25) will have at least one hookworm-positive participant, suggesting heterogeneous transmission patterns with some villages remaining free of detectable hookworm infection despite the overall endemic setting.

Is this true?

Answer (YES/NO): NO